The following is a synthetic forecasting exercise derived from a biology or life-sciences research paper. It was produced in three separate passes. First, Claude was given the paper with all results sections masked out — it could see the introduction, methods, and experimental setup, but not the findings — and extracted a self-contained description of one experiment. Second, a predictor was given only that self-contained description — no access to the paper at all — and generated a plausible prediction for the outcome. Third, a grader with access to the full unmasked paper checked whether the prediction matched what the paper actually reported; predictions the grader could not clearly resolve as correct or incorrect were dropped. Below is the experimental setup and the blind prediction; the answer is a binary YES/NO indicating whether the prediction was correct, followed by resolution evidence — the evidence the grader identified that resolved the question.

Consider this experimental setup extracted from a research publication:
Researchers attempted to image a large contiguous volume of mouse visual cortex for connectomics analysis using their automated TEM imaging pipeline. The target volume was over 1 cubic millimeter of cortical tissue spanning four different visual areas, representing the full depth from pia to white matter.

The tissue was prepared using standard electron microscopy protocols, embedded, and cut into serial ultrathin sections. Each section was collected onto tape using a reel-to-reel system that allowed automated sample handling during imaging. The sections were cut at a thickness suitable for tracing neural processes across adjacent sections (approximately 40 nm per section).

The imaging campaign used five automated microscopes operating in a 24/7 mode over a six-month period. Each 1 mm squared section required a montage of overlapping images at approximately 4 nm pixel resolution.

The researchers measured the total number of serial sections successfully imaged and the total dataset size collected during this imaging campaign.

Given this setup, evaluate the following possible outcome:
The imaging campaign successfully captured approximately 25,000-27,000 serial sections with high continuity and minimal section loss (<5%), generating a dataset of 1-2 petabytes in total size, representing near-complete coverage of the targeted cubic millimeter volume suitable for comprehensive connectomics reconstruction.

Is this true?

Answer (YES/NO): NO